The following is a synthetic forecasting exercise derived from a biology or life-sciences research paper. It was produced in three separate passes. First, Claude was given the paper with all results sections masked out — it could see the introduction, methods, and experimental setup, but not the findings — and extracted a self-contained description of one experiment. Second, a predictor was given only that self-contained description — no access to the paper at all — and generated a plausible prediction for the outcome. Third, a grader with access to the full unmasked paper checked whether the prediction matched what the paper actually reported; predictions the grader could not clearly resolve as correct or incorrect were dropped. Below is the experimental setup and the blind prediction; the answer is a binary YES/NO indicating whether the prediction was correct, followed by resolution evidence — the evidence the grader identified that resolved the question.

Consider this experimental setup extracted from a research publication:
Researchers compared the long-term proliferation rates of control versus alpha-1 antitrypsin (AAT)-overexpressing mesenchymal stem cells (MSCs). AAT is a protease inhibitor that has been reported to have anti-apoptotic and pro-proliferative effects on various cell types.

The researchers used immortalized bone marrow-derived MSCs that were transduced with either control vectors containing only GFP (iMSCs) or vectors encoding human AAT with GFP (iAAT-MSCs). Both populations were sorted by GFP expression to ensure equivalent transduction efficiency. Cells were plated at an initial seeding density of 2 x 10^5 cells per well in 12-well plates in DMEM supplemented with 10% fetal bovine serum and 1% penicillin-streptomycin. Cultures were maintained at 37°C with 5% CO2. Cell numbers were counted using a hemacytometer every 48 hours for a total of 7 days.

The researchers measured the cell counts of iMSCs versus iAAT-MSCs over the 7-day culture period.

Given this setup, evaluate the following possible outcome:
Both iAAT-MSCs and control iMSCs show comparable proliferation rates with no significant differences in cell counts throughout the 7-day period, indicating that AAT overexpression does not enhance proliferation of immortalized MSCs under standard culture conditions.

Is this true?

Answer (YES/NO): NO